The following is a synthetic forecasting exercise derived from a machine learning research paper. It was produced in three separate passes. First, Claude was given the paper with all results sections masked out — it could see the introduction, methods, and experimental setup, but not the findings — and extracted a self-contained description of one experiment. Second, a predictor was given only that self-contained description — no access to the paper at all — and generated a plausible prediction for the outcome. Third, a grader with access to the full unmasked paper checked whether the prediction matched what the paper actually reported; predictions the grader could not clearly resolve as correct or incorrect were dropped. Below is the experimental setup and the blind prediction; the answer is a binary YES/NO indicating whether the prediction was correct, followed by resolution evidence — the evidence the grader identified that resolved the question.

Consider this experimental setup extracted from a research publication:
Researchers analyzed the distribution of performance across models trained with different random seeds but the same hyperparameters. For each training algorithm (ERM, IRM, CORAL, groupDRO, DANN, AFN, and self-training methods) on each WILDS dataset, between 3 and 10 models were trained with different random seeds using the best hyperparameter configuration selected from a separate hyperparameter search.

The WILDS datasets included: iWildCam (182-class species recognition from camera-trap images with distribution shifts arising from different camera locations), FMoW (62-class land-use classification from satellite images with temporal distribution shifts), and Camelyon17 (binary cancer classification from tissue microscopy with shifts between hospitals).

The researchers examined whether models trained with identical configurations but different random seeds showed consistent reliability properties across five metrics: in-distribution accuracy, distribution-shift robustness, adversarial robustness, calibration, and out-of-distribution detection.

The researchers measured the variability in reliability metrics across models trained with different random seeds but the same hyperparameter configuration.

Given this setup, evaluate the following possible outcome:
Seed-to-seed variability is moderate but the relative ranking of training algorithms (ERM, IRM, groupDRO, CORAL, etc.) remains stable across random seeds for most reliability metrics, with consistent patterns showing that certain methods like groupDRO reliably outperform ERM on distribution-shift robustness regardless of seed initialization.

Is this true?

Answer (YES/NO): NO